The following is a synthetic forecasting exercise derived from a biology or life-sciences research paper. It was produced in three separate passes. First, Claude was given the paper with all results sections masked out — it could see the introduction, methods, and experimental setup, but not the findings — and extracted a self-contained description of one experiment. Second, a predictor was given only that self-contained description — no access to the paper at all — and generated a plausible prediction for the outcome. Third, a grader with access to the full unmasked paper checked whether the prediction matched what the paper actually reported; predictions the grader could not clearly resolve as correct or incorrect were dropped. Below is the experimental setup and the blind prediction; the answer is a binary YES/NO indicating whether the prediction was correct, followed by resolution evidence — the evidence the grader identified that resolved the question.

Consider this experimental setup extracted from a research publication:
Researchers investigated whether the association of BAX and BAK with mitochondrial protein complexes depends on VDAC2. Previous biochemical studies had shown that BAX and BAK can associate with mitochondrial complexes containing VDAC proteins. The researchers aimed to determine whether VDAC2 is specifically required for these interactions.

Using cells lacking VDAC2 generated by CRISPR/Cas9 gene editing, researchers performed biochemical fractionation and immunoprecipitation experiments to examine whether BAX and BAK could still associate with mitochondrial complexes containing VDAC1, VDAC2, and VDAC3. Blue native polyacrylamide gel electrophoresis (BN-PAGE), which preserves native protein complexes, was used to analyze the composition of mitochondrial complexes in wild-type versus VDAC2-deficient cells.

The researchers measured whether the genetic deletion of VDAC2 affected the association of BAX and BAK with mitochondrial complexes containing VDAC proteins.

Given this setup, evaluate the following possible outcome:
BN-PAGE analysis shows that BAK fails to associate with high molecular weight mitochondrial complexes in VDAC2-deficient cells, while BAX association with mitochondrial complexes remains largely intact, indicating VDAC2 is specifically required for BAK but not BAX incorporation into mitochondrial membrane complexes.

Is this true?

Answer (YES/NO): NO